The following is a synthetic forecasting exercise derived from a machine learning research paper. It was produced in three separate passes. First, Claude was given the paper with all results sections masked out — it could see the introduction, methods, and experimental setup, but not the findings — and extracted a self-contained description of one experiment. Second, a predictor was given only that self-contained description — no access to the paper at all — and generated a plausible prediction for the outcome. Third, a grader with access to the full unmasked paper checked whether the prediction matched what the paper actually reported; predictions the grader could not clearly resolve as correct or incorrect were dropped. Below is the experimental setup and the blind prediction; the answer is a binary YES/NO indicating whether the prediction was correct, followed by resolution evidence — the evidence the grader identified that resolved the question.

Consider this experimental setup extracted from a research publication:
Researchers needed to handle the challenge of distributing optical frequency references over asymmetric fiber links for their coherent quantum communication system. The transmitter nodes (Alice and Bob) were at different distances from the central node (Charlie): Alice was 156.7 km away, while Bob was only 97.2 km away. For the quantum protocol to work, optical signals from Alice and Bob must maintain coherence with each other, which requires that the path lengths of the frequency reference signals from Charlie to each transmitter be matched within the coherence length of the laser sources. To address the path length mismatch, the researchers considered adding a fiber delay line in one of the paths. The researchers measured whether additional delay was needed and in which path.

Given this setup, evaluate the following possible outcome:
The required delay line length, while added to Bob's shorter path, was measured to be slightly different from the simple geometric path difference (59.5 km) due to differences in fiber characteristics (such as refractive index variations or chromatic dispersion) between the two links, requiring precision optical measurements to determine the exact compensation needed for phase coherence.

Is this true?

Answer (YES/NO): NO